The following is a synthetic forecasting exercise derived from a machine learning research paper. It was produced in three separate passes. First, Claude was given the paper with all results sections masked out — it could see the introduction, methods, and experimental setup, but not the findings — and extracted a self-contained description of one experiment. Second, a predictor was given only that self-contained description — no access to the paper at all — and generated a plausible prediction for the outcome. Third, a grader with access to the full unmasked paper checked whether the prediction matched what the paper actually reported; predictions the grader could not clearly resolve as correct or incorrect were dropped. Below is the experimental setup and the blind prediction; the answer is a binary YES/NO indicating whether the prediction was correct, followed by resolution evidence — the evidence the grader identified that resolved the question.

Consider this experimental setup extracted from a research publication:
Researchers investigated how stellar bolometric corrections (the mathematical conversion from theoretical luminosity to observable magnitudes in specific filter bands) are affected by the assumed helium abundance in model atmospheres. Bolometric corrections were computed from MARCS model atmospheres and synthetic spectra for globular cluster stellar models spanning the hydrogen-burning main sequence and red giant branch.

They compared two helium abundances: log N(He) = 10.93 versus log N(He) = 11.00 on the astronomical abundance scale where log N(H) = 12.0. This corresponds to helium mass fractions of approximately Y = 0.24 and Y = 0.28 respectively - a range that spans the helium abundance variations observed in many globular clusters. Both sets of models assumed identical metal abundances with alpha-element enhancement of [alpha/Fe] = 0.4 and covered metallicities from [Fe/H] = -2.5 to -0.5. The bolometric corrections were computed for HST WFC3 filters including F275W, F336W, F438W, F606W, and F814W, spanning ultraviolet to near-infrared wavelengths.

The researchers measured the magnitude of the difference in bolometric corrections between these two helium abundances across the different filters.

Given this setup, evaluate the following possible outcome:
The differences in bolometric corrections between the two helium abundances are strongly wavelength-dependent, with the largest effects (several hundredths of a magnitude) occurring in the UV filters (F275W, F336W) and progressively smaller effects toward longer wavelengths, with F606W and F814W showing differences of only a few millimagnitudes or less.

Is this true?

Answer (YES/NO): NO